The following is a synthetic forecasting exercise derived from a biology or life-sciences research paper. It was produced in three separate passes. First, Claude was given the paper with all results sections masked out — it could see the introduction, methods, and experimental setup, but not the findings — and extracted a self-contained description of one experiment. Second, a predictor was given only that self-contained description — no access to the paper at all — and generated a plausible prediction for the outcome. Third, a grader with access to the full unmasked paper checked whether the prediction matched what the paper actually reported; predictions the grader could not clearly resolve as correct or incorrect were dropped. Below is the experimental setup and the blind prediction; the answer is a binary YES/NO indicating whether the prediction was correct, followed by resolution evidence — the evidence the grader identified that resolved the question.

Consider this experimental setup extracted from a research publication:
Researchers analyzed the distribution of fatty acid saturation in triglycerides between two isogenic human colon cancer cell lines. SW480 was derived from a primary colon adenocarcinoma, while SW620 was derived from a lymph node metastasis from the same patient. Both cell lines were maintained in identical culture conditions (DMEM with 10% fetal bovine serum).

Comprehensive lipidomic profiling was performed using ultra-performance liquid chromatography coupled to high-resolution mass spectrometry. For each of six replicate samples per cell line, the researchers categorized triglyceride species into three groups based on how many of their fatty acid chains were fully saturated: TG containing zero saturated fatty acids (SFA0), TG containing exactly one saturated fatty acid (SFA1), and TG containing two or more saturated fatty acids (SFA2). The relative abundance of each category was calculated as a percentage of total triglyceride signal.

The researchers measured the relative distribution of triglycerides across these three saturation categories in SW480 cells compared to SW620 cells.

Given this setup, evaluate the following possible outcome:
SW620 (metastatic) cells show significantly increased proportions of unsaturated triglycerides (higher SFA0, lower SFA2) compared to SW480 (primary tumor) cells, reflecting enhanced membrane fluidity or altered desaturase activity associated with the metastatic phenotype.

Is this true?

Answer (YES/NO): YES